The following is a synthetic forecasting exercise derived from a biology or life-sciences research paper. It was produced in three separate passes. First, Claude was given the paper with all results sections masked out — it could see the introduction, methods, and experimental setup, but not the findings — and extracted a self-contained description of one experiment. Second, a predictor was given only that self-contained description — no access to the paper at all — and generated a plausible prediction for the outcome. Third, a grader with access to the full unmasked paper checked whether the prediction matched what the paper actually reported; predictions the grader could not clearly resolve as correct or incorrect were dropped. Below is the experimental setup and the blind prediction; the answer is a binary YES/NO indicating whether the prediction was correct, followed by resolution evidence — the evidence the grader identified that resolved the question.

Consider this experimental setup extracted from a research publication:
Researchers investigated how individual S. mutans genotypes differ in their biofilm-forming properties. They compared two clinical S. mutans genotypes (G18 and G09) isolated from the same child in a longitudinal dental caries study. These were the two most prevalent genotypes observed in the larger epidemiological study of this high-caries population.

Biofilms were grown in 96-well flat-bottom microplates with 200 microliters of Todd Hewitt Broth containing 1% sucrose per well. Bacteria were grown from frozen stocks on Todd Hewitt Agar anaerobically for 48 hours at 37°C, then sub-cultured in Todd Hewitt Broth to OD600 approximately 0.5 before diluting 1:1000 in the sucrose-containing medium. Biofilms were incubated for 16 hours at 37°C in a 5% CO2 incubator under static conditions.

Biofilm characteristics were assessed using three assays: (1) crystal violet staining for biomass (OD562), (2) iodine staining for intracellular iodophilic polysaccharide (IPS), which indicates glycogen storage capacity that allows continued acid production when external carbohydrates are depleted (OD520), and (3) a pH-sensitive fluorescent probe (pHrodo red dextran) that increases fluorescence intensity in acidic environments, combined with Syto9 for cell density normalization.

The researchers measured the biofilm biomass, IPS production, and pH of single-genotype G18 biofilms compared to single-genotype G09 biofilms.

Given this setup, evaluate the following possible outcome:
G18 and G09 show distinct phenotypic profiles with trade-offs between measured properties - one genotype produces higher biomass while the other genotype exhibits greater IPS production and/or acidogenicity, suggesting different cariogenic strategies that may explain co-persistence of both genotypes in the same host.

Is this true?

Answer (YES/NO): NO